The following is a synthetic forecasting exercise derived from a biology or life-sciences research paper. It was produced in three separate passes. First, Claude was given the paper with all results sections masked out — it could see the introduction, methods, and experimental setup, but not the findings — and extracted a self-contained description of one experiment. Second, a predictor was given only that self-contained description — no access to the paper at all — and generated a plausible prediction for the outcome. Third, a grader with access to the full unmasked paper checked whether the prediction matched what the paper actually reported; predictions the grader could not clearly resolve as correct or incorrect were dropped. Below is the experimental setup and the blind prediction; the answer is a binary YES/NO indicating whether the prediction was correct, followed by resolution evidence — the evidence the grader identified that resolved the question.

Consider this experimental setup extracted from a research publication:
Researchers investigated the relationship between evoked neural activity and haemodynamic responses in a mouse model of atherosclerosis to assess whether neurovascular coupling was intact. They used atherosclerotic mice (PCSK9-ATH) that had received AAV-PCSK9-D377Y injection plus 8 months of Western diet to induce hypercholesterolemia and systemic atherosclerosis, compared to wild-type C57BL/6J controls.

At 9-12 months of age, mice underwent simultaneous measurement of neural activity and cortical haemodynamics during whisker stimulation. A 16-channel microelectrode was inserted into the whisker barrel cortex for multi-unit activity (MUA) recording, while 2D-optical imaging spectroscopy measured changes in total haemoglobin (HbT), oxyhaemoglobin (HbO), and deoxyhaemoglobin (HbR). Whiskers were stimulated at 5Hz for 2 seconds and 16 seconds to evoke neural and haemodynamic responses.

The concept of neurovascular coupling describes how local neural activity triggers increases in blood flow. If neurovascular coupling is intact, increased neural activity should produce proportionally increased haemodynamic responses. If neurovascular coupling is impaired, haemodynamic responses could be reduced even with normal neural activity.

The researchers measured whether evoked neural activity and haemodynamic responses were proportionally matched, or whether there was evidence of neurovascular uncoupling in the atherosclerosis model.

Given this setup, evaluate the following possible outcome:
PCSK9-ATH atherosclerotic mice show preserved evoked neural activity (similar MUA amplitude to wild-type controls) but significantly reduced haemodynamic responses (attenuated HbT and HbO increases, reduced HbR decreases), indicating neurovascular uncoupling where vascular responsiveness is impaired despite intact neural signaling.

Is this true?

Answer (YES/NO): YES